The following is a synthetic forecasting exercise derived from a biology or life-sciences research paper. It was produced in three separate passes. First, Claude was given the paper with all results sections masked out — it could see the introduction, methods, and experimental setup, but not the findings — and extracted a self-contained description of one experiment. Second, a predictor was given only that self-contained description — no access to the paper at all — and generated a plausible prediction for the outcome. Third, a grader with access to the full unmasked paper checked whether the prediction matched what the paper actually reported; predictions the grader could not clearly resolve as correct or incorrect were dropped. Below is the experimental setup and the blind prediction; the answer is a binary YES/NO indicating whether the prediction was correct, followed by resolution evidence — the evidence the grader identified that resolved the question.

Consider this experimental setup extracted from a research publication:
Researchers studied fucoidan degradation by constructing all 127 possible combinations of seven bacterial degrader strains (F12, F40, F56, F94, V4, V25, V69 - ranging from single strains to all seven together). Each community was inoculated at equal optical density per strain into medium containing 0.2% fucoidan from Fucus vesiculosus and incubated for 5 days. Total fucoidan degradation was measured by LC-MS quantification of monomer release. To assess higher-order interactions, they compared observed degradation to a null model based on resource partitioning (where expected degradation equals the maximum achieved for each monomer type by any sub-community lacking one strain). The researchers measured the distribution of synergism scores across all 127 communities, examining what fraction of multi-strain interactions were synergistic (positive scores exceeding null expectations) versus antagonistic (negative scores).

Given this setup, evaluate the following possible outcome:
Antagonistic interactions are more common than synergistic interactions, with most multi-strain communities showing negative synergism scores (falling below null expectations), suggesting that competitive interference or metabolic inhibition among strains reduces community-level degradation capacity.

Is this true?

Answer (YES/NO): NO